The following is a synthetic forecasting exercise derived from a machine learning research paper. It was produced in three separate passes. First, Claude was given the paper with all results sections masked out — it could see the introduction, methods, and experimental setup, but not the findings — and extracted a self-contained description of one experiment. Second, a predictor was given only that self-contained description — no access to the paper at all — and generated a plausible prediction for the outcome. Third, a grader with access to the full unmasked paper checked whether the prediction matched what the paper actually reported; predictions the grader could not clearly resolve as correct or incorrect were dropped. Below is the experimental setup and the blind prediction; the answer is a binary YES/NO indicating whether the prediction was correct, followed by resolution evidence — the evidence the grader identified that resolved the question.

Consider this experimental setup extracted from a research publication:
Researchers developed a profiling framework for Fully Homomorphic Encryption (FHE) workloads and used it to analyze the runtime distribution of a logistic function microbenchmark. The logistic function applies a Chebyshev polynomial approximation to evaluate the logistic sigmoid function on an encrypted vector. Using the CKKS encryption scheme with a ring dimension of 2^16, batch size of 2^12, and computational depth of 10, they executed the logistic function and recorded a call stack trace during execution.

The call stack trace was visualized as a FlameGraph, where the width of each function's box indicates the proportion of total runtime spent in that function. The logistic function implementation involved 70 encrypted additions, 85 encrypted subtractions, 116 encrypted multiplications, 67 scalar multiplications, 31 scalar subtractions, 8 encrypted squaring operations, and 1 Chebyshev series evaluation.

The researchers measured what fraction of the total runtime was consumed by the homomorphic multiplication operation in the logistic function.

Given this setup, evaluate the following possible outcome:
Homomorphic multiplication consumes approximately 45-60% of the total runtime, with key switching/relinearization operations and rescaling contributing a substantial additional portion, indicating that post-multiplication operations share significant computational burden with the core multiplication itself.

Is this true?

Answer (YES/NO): NO